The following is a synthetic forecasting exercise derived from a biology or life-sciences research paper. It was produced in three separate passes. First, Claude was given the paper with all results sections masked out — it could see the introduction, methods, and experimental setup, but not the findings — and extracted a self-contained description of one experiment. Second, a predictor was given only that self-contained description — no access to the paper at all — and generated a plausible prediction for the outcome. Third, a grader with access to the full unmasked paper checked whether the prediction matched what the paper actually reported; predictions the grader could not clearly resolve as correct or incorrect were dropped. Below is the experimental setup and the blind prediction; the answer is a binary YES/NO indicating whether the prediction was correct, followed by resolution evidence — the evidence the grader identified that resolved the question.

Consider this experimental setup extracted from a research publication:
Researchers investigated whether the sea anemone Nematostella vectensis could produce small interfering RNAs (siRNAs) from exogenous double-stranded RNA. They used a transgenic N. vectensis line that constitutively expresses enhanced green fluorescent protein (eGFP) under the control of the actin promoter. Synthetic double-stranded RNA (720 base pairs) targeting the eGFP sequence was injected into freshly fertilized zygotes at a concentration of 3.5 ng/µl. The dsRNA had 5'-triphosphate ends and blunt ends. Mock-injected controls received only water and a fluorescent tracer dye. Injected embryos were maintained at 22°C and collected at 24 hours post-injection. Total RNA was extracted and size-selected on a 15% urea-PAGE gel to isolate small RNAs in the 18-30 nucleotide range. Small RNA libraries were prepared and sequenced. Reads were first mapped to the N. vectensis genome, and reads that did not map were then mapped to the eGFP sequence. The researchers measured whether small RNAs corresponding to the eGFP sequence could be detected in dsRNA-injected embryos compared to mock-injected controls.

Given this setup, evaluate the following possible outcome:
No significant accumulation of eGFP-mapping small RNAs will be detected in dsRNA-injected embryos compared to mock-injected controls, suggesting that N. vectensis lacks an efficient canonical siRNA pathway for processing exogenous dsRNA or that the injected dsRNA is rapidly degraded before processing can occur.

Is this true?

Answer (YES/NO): NO